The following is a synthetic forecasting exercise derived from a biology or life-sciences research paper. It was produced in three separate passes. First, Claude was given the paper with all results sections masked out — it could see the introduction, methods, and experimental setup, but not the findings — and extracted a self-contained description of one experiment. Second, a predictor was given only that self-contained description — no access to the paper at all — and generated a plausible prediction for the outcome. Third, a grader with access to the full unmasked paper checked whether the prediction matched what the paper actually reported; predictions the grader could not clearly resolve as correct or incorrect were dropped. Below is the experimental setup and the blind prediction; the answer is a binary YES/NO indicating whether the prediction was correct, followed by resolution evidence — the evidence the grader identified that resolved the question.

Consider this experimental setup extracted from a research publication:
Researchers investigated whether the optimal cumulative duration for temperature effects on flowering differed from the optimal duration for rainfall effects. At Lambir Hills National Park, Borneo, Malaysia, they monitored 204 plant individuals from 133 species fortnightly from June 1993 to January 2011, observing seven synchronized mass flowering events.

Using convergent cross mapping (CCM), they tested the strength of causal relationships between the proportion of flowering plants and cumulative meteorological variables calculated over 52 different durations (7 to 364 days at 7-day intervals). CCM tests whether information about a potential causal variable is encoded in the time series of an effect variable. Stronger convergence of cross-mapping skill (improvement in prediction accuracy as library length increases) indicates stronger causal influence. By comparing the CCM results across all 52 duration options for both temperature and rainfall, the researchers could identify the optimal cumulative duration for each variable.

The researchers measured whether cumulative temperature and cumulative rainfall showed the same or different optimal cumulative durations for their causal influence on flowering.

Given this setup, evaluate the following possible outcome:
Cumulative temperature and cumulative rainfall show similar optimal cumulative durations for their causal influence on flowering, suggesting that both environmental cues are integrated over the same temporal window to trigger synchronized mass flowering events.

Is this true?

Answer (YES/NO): YES